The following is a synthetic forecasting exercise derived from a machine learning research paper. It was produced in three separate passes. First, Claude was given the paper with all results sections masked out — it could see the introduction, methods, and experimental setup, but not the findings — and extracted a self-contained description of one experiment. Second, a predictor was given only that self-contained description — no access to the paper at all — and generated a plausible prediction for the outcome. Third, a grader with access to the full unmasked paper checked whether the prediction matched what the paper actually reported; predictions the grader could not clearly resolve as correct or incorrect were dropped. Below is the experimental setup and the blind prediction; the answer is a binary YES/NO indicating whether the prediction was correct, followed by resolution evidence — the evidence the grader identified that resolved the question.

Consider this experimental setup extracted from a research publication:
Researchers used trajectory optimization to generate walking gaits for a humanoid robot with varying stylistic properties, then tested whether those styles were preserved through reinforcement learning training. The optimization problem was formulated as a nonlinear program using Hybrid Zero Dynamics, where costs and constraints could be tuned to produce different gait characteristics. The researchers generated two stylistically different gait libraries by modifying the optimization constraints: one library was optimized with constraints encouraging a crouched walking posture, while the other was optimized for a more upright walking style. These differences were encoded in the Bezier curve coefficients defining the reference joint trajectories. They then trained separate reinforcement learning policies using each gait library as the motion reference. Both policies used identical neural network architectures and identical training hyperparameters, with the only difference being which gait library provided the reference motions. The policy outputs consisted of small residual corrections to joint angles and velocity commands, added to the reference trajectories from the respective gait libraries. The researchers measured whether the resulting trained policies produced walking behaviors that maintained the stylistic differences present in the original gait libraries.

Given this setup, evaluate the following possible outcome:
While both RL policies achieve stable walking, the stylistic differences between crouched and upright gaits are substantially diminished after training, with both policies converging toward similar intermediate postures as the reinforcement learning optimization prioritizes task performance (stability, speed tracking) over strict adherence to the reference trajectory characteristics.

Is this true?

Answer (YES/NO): NO